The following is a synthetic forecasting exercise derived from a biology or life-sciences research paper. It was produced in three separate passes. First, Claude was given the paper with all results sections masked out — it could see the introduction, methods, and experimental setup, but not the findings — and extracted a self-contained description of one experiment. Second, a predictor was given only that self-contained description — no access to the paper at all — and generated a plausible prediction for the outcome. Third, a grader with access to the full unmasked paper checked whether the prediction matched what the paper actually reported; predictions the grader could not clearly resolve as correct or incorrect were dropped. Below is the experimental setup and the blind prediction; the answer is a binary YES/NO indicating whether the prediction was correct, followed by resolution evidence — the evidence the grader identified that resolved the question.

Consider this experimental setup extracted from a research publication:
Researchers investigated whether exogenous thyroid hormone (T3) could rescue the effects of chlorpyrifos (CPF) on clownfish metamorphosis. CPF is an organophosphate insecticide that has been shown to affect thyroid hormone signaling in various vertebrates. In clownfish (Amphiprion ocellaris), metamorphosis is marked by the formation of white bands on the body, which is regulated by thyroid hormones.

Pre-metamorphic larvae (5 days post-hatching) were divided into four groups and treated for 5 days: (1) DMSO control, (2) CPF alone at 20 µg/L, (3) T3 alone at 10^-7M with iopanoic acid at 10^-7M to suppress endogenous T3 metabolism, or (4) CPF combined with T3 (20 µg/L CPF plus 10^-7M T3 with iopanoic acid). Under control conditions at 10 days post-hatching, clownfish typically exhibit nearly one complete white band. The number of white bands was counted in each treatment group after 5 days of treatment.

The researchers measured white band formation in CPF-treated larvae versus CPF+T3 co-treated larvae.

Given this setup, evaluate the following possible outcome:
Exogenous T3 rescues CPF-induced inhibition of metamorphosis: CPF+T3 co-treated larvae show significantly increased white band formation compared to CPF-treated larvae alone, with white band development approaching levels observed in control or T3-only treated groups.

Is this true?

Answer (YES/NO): YES